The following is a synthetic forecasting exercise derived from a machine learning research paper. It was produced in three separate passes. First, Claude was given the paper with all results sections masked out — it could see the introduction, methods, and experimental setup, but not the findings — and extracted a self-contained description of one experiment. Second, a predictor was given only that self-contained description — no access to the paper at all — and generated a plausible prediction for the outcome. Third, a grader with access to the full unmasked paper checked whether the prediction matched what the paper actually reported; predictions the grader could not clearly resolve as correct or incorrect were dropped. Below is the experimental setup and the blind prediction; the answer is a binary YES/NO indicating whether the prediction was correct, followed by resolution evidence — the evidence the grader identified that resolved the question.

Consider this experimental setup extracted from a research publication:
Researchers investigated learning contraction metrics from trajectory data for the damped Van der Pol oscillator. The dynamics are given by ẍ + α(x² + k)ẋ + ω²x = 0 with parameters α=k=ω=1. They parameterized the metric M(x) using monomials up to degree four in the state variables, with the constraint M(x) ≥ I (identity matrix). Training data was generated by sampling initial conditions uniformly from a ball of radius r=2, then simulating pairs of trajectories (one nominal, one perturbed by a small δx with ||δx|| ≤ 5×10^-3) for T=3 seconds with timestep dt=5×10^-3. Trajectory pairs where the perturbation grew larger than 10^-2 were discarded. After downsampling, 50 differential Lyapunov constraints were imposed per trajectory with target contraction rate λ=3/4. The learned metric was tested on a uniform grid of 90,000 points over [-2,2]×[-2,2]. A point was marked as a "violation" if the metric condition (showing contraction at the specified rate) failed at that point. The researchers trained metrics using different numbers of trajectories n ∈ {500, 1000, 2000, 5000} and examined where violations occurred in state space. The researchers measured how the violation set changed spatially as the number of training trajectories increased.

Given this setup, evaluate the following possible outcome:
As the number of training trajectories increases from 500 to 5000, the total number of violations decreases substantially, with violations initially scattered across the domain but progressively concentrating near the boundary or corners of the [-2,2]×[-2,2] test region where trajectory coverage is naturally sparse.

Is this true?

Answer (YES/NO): YES